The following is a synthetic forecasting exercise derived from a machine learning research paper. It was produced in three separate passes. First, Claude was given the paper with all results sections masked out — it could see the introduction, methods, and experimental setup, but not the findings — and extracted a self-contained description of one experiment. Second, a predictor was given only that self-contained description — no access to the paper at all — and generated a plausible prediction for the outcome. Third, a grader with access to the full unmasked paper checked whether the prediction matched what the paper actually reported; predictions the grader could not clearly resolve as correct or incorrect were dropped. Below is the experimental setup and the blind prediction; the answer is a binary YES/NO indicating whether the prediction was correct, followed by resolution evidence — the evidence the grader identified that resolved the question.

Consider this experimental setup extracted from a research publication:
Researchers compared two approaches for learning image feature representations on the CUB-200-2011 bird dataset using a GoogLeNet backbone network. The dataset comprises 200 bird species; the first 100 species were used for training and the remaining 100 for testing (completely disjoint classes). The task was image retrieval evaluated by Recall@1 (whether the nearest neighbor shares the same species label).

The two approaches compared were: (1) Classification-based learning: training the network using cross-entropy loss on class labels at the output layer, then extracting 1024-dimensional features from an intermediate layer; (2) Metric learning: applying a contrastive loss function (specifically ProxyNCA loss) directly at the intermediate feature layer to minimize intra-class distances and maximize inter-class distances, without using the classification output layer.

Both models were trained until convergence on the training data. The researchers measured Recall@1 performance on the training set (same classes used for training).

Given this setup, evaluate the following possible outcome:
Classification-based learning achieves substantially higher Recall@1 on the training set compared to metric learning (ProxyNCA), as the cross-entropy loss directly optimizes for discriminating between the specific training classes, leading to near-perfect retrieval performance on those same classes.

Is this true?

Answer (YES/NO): NO